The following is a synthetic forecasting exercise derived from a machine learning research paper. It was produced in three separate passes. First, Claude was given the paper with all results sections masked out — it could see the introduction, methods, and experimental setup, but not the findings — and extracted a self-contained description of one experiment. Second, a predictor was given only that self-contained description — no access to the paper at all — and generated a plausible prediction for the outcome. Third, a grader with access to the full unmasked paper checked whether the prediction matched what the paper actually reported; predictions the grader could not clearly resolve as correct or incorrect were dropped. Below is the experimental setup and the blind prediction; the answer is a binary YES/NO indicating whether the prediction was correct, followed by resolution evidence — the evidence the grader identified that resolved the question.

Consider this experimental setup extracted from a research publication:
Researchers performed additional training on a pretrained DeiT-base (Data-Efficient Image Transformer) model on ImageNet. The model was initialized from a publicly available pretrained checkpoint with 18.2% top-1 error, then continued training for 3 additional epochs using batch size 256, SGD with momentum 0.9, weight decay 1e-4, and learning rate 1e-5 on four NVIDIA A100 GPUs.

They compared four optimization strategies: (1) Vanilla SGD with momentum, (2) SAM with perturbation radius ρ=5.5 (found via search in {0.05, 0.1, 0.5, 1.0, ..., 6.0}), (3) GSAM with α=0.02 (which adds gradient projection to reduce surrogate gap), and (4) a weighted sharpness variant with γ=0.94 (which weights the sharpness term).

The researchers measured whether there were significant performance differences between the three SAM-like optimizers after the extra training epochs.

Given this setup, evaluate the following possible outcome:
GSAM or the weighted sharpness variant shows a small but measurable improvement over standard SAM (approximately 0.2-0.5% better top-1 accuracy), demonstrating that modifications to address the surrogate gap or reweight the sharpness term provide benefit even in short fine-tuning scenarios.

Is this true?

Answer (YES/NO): NO